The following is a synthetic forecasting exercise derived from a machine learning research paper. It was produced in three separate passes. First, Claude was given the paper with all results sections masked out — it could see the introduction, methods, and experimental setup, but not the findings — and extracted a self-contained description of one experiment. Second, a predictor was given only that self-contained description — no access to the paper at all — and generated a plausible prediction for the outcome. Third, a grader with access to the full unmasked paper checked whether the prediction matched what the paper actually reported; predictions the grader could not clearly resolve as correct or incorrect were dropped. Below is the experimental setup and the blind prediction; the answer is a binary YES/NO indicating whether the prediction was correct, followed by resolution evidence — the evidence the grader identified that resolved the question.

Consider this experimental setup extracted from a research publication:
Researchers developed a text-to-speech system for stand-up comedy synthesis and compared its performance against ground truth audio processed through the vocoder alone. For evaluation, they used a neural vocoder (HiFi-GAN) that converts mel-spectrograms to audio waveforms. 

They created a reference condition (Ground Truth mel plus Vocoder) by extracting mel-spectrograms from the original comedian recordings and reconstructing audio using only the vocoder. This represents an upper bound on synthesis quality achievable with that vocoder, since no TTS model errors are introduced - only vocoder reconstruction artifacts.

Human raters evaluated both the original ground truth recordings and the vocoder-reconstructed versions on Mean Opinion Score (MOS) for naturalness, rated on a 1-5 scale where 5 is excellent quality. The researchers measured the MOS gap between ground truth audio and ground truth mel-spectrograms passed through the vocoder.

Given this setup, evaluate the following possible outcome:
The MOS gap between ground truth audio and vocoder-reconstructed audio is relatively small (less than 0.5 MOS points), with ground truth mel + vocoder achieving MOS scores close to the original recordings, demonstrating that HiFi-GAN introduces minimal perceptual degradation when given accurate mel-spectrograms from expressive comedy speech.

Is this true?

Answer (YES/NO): YES